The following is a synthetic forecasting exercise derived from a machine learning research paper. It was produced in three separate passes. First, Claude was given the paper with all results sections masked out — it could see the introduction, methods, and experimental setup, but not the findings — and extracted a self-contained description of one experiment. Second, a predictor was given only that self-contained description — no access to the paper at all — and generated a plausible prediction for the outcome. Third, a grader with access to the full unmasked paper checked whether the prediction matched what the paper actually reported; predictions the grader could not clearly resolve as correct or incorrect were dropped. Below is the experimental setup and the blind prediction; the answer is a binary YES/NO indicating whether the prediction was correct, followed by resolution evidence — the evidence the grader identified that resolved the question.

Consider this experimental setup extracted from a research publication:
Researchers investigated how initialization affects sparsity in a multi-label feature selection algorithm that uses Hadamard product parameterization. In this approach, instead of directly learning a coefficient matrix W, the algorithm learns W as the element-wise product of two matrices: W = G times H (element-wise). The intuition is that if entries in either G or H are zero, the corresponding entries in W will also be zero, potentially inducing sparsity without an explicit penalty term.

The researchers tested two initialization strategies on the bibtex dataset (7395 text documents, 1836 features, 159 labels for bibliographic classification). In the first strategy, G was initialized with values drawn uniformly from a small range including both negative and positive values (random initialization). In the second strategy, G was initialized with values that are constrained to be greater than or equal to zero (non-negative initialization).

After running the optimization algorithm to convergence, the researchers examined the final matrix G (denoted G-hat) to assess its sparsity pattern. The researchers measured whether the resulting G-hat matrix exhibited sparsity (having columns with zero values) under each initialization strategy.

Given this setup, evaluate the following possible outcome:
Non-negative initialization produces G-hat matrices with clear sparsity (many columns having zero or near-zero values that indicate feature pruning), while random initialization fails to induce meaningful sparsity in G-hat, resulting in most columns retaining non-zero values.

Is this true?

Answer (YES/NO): YES